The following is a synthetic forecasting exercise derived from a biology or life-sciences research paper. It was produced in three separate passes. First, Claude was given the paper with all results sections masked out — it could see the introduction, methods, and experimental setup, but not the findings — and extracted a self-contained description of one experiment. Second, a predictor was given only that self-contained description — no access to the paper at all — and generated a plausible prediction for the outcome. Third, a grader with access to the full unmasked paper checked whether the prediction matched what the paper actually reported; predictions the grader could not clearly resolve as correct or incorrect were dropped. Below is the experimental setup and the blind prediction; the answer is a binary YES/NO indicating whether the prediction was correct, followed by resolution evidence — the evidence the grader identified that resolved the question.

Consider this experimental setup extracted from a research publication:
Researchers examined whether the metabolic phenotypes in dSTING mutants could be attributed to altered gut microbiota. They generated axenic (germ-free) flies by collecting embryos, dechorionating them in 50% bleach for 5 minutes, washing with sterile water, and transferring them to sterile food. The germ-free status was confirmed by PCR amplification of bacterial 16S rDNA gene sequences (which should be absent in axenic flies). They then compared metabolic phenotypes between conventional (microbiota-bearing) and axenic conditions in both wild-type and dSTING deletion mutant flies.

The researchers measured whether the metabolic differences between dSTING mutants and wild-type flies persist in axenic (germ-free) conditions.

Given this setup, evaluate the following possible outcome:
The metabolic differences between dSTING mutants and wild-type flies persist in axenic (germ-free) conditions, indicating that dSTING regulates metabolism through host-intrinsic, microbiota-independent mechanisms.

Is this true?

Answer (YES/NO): YES